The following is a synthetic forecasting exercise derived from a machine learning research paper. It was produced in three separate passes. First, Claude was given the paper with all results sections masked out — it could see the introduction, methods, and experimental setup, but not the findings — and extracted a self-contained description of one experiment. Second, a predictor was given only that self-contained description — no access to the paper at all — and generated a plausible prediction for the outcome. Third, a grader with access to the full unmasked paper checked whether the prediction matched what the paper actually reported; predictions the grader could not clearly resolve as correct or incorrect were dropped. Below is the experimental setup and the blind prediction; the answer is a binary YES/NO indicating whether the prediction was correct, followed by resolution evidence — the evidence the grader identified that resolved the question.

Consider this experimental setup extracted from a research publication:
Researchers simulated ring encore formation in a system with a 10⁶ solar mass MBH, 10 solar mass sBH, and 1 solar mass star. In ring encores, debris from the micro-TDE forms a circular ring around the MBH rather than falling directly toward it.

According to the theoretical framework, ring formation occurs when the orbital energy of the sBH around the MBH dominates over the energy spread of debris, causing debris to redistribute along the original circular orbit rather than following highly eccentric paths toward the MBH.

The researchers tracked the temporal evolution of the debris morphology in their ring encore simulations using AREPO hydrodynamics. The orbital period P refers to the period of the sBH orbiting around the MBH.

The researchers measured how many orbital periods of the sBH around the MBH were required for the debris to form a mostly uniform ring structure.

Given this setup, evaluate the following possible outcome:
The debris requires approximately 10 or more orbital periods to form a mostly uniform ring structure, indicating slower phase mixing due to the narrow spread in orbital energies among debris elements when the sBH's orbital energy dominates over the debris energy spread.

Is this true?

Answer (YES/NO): NO